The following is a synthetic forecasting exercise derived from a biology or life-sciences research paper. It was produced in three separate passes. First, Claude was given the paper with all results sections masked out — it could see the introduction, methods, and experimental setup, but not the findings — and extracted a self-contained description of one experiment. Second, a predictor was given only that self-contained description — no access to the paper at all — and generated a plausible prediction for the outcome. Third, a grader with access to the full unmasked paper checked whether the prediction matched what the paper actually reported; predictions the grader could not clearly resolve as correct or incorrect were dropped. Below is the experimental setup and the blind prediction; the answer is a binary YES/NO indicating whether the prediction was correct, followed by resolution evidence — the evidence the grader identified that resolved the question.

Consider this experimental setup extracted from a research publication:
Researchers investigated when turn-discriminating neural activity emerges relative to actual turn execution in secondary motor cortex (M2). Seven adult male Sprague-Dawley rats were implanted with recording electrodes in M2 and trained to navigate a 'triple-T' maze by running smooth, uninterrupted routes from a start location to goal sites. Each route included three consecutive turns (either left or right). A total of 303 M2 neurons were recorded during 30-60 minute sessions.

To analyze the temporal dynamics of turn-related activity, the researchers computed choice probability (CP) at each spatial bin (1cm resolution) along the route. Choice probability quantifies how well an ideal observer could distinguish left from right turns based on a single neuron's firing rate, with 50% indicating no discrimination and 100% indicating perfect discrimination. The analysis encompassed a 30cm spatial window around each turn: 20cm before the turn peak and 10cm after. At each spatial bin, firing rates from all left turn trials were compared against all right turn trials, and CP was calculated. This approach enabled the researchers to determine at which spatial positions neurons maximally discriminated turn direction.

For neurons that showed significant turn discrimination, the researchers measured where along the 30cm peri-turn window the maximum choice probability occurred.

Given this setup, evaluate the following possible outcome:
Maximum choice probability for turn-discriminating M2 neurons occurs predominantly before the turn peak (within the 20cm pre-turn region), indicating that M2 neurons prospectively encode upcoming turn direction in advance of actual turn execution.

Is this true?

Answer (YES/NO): NO